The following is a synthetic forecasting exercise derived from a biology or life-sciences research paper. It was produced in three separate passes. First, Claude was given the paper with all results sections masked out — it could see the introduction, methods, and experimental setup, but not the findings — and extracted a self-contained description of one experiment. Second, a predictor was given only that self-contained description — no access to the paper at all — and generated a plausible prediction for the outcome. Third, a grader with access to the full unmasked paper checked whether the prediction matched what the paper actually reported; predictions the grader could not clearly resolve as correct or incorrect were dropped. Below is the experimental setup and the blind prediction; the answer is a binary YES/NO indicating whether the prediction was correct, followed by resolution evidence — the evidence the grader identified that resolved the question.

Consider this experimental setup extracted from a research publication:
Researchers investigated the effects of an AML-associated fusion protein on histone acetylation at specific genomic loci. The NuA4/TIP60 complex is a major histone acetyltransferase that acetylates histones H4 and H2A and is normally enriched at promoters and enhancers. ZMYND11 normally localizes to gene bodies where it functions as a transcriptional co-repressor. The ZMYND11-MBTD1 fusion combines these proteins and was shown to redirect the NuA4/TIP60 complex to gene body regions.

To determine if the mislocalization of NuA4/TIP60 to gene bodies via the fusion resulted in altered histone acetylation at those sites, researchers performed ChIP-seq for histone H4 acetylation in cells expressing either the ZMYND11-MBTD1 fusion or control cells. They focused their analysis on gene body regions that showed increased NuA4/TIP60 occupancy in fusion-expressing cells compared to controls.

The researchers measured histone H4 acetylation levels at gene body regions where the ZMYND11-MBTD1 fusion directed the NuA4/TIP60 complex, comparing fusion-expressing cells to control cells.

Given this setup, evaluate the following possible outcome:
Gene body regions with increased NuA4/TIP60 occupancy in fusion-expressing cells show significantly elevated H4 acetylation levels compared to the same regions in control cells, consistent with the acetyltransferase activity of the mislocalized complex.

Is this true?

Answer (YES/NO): YES